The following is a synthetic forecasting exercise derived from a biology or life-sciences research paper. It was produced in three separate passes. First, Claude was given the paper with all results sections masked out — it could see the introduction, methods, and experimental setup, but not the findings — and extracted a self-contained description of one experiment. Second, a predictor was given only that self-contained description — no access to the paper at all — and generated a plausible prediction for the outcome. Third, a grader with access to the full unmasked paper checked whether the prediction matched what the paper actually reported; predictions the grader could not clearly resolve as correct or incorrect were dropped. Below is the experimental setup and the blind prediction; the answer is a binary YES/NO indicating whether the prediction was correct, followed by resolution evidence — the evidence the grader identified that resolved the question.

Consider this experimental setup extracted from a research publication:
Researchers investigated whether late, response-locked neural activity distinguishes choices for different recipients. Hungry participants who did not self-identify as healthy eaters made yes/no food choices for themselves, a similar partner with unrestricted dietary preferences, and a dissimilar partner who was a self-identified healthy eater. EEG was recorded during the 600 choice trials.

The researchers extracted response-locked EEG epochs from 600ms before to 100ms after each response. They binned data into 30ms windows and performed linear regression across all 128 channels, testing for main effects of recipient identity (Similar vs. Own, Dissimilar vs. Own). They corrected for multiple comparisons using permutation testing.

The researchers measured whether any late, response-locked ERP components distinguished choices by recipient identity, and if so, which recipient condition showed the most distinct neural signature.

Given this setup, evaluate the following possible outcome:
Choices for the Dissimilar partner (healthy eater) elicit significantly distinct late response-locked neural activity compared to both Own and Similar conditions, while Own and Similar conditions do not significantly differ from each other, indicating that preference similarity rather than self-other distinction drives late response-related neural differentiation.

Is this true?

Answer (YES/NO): NO